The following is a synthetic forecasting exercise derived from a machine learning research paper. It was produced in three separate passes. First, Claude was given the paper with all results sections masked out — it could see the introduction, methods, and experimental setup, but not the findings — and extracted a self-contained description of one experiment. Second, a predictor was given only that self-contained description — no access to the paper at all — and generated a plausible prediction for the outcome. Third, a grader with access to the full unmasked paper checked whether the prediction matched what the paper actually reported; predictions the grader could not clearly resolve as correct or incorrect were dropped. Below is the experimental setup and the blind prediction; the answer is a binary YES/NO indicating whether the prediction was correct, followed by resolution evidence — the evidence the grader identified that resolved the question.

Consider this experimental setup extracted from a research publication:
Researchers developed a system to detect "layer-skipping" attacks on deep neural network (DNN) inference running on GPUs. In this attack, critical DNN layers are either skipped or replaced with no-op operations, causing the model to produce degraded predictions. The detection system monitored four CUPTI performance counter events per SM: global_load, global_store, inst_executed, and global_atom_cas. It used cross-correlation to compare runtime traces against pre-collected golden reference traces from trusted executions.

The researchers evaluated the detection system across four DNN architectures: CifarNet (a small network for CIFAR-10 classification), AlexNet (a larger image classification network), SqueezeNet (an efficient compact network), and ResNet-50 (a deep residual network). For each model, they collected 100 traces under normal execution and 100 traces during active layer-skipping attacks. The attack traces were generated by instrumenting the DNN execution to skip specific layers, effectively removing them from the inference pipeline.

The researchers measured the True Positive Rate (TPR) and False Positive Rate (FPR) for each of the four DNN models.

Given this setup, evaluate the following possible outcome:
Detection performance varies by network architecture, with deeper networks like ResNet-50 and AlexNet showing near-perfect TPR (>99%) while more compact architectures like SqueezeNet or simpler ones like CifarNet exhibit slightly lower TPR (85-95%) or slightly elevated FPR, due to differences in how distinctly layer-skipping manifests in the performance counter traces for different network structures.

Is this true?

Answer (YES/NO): NO